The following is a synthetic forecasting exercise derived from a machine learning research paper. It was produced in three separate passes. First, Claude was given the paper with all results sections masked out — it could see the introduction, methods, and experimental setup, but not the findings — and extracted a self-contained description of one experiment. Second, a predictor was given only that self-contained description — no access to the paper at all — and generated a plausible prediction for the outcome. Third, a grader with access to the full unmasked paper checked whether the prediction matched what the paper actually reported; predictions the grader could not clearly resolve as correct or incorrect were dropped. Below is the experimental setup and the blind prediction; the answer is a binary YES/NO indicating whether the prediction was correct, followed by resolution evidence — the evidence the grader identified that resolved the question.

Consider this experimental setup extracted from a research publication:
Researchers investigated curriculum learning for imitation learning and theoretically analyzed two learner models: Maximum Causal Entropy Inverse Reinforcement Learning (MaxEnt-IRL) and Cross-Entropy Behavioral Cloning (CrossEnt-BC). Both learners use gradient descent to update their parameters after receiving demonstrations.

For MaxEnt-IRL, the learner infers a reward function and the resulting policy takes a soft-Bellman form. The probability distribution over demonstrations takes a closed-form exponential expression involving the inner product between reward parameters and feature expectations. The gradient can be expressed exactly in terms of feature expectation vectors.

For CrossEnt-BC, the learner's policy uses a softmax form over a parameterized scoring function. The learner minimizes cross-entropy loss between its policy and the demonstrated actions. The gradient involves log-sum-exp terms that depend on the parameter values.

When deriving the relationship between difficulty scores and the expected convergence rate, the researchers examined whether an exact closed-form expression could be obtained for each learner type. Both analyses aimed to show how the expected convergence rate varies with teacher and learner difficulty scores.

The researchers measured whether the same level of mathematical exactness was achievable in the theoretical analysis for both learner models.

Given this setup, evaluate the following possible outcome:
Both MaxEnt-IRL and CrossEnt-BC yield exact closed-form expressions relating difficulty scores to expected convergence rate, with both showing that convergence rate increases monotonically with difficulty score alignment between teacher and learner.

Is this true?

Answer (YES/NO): NO